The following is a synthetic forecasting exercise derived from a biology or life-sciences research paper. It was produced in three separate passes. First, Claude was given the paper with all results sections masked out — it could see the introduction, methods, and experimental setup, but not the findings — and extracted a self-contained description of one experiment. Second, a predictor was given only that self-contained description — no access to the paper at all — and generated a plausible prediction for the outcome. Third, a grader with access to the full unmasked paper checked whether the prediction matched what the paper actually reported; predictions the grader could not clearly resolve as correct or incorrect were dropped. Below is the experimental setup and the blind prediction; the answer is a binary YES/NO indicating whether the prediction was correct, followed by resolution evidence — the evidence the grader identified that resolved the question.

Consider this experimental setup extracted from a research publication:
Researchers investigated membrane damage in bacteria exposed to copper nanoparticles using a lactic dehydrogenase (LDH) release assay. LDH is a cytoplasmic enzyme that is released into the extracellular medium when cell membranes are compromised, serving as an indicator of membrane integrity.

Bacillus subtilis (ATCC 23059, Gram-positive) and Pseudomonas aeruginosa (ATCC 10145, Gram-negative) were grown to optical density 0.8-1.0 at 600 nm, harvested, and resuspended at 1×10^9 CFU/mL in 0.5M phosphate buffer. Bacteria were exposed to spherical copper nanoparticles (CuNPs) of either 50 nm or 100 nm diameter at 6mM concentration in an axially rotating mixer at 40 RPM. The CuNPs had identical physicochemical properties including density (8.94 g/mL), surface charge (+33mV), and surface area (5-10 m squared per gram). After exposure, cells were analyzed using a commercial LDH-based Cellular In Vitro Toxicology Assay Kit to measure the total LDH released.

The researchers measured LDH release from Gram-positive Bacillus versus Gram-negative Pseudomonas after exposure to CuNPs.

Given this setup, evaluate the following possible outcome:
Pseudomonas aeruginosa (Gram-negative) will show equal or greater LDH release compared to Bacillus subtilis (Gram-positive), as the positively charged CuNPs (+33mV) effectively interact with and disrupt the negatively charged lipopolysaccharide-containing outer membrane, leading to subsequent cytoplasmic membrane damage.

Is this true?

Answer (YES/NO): YES